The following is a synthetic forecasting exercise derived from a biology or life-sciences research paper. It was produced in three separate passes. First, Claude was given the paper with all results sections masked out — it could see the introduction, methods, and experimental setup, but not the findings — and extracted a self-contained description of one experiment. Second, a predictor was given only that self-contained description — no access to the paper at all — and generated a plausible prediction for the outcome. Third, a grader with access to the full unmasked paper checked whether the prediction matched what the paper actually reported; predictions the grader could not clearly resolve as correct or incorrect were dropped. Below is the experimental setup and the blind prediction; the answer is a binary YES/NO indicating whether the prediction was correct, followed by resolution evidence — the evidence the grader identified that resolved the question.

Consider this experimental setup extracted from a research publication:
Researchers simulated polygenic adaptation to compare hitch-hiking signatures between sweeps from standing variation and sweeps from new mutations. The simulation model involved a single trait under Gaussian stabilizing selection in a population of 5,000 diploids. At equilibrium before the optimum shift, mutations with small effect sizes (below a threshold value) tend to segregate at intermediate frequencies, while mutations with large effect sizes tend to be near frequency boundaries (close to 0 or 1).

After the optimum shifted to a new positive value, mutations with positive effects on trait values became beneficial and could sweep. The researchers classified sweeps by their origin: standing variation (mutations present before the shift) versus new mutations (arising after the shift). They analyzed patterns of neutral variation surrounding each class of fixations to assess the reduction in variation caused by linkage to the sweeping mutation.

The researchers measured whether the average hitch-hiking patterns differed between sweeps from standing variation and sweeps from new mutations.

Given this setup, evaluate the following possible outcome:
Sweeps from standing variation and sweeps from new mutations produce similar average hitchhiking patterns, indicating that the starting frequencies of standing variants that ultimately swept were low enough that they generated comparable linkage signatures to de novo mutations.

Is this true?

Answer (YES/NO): YES